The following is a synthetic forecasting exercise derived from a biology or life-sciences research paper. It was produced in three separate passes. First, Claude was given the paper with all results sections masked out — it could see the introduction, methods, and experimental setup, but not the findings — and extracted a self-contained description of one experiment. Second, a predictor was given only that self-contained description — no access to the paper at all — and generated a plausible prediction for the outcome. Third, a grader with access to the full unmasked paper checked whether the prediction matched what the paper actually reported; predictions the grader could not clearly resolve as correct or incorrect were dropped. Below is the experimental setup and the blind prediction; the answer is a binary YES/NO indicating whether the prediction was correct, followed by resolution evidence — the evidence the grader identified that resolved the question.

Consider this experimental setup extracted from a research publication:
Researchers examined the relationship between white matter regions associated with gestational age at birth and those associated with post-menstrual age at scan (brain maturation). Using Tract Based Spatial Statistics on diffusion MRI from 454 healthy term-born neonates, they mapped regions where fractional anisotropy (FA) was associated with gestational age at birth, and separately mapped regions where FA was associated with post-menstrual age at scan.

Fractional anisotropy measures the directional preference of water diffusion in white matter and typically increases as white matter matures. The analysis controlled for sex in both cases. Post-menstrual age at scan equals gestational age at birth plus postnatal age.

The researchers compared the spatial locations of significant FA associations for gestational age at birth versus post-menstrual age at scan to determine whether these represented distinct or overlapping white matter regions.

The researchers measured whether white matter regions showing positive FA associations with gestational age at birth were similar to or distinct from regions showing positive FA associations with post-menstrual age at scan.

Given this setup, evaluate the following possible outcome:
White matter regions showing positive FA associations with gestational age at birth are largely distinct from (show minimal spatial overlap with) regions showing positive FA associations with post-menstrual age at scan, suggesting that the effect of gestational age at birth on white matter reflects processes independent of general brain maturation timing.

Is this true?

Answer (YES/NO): NO